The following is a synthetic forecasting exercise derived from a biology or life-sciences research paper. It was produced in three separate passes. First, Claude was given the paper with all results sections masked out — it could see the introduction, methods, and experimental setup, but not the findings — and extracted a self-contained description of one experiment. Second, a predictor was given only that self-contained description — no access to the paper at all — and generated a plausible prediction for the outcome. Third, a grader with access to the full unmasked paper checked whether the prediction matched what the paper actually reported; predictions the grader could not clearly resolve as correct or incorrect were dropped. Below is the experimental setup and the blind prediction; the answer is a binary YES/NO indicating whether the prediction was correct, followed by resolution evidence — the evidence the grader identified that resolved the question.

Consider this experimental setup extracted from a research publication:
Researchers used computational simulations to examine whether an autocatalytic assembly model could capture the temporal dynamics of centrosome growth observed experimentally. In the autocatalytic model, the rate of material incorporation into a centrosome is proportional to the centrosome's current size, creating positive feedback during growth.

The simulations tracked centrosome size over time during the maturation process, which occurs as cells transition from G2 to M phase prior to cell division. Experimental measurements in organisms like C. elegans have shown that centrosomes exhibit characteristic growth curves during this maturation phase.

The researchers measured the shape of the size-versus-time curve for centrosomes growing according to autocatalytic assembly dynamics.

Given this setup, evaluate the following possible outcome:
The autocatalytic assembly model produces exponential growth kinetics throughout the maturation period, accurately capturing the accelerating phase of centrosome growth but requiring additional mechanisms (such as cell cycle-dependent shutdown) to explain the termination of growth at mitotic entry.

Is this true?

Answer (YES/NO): NO